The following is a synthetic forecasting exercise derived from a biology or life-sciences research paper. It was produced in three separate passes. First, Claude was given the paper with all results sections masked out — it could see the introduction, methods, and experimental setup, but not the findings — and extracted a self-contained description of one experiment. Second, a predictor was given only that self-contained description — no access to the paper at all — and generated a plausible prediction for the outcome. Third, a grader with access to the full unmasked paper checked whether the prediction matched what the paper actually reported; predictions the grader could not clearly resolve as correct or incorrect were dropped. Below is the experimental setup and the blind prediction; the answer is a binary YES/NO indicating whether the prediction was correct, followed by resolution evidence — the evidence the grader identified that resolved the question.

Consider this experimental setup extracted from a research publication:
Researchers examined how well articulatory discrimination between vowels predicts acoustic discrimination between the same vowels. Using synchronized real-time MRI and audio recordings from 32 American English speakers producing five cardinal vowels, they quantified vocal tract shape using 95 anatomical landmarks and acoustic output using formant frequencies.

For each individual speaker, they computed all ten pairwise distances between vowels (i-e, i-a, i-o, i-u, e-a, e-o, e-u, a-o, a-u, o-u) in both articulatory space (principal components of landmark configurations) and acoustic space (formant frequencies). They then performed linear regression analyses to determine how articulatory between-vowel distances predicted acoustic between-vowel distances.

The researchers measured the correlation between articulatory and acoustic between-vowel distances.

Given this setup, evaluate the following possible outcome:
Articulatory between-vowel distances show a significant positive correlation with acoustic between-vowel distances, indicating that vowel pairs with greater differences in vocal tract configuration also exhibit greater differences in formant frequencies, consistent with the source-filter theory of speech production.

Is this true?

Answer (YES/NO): YES